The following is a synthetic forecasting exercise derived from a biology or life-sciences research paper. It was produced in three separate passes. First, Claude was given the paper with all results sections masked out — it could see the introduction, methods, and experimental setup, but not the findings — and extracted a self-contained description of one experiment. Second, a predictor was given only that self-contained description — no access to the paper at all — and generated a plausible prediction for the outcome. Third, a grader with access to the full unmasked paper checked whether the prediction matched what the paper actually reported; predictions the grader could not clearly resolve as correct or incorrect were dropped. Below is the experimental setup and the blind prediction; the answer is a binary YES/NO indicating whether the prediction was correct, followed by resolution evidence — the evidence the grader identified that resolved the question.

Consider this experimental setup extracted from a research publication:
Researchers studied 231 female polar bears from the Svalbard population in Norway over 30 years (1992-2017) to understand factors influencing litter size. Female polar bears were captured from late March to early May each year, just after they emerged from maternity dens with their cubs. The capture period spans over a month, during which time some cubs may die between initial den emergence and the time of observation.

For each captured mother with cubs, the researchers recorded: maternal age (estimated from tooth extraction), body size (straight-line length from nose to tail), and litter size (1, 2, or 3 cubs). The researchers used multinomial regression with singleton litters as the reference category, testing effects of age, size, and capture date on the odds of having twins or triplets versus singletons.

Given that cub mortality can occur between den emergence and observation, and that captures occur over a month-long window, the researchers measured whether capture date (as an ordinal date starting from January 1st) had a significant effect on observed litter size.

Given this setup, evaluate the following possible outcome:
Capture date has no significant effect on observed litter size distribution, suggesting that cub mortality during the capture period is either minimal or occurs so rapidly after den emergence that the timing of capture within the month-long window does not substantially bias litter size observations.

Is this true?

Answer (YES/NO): NO